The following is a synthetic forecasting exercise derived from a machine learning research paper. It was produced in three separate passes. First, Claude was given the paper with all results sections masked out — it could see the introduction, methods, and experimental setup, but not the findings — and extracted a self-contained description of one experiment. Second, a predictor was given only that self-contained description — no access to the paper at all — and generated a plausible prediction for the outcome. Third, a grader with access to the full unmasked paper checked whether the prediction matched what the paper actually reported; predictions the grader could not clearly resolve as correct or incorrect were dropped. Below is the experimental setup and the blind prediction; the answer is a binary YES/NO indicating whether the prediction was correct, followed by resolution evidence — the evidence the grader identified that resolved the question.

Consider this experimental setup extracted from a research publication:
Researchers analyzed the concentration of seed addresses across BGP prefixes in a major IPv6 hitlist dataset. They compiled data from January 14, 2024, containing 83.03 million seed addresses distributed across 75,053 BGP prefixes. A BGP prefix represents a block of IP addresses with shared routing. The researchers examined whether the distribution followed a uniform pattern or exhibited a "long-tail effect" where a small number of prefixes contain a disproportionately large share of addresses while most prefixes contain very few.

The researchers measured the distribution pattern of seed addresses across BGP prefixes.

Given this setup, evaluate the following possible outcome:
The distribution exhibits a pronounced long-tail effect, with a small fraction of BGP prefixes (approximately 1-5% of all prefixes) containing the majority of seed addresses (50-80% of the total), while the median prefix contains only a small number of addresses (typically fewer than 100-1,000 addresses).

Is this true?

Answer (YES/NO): NO